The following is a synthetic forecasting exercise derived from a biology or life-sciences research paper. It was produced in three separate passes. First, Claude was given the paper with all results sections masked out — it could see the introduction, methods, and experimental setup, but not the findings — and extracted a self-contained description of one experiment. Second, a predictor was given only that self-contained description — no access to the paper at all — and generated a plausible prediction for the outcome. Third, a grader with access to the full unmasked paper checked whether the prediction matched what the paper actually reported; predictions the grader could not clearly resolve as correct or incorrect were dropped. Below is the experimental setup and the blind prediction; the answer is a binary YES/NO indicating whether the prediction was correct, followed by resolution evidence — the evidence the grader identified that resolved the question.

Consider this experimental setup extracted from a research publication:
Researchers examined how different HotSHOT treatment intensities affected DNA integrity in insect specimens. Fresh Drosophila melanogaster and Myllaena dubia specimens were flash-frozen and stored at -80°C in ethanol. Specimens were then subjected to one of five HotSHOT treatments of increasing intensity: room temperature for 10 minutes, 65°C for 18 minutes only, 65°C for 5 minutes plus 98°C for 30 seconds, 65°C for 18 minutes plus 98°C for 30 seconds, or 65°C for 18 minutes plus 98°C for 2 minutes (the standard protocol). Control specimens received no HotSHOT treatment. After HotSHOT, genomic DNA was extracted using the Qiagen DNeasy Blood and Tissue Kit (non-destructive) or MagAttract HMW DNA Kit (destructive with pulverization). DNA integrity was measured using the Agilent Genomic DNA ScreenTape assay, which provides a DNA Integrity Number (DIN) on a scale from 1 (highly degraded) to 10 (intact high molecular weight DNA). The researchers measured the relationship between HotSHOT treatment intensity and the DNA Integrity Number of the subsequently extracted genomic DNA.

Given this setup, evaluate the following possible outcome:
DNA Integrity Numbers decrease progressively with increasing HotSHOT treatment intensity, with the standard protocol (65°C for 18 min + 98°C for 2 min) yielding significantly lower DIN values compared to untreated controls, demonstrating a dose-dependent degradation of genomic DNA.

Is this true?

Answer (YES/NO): NO